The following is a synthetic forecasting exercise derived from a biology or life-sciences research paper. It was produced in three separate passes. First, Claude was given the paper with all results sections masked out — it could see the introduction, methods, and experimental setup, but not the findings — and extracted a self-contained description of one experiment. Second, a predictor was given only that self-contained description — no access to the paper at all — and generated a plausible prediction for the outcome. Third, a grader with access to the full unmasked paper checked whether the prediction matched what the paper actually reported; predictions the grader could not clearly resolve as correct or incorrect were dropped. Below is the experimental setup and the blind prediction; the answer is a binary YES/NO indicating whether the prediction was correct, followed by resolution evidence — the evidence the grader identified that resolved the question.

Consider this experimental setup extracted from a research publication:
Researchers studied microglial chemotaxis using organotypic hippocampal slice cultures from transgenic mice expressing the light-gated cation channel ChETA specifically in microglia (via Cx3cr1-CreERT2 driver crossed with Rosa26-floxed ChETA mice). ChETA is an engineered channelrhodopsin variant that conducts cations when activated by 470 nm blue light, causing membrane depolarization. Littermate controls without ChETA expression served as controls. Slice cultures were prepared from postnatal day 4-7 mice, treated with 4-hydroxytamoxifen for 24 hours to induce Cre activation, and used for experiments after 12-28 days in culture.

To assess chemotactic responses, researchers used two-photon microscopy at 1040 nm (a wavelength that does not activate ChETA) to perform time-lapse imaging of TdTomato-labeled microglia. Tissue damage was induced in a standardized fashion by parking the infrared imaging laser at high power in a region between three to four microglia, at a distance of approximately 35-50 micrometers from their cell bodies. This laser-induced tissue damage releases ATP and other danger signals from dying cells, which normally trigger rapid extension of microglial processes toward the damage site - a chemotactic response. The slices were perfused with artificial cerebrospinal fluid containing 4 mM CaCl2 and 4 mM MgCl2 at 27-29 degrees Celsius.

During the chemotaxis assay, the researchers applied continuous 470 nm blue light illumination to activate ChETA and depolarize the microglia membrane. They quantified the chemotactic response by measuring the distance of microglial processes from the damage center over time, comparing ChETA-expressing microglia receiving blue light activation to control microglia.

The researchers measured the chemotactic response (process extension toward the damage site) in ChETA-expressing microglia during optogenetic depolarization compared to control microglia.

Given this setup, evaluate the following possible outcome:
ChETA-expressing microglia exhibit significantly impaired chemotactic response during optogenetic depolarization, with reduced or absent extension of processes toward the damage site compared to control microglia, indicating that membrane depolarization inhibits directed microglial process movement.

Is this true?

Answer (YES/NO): NO